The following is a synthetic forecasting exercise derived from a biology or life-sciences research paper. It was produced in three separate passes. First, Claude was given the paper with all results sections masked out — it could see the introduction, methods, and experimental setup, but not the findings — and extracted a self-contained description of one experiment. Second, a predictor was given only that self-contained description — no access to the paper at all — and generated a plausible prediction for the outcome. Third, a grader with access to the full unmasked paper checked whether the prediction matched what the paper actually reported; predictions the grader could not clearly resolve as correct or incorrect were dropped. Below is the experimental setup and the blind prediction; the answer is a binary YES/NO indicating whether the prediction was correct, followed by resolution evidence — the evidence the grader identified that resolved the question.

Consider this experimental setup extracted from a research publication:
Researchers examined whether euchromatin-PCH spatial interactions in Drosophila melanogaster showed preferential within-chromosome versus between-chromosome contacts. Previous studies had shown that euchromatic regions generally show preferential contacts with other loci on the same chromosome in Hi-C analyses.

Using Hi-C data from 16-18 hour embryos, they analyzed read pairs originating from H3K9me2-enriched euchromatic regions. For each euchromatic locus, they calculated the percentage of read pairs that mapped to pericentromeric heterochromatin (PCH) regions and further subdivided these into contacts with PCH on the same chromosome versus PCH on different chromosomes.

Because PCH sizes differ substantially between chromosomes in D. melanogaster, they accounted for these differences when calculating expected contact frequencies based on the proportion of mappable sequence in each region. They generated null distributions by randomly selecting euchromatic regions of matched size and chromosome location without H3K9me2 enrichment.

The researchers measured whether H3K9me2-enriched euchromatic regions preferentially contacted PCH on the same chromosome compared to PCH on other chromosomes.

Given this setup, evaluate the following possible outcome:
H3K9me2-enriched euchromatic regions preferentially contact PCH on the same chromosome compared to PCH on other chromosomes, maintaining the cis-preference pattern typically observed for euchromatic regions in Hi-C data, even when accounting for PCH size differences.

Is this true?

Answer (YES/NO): YES